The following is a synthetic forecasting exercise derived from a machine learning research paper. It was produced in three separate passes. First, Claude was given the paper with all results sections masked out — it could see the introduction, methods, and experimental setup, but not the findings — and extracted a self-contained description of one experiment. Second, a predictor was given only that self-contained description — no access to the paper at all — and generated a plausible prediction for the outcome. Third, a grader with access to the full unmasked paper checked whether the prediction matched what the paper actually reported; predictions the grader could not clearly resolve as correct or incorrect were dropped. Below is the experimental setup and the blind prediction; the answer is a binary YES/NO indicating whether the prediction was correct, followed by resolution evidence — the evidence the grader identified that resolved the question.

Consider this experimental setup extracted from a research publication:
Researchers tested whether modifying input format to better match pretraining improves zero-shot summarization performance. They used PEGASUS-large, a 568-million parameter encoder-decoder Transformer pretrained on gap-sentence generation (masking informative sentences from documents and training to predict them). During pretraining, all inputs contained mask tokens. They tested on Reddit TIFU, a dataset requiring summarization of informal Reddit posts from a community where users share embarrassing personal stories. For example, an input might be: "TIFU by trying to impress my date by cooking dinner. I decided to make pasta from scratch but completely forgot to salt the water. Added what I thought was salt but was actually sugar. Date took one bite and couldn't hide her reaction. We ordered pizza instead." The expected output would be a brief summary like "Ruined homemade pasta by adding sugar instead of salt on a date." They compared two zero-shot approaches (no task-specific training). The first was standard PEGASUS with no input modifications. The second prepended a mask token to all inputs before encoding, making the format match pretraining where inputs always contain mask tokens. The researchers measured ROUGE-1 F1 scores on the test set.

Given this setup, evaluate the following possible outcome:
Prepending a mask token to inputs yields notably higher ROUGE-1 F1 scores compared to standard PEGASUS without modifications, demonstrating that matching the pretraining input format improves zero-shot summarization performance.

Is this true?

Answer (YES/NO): NO